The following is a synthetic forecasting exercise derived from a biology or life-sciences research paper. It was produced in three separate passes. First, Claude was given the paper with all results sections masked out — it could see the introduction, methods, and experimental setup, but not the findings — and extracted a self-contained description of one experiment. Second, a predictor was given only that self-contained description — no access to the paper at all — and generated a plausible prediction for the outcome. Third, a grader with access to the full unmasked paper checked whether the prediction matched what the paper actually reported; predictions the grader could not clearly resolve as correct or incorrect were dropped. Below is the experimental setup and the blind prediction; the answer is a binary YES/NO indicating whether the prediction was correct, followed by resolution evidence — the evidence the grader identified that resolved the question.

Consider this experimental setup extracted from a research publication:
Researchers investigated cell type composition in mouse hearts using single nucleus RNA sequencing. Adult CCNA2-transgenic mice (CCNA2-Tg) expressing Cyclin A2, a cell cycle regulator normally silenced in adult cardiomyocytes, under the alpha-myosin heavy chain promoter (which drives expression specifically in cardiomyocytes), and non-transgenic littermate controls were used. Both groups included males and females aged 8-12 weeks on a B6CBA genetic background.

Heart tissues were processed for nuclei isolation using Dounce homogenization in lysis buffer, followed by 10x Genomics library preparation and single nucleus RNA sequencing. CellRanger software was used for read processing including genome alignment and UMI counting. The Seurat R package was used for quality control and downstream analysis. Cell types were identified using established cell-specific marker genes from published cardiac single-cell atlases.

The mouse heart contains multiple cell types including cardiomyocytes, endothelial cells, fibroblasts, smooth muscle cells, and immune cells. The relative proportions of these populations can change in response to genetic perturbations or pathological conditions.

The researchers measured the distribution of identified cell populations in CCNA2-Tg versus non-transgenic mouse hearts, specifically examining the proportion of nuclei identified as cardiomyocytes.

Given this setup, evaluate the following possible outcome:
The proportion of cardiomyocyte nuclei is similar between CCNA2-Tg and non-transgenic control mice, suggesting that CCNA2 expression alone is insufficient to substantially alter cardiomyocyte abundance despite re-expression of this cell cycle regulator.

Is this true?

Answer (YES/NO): NO